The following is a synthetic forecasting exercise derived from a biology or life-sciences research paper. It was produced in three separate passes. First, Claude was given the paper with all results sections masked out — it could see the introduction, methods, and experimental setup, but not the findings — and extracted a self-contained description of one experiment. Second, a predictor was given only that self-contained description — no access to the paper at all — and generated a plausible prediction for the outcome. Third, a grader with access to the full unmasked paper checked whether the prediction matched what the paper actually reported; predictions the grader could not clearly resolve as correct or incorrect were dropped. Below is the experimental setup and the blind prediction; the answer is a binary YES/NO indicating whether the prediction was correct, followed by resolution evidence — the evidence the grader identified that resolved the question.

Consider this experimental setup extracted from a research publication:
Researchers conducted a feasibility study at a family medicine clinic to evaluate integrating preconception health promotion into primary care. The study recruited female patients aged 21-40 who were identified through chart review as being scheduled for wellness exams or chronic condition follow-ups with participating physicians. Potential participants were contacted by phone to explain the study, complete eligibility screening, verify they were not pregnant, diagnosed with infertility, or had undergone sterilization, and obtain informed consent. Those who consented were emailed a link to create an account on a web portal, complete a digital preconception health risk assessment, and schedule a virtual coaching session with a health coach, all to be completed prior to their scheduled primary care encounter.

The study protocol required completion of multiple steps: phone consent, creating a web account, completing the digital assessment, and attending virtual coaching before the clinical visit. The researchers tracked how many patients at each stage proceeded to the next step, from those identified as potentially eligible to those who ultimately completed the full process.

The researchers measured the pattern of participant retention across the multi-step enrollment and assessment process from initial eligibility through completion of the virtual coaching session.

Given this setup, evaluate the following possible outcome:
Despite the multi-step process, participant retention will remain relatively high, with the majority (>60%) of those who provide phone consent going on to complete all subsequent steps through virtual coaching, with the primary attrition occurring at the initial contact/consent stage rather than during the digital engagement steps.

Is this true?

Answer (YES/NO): YES